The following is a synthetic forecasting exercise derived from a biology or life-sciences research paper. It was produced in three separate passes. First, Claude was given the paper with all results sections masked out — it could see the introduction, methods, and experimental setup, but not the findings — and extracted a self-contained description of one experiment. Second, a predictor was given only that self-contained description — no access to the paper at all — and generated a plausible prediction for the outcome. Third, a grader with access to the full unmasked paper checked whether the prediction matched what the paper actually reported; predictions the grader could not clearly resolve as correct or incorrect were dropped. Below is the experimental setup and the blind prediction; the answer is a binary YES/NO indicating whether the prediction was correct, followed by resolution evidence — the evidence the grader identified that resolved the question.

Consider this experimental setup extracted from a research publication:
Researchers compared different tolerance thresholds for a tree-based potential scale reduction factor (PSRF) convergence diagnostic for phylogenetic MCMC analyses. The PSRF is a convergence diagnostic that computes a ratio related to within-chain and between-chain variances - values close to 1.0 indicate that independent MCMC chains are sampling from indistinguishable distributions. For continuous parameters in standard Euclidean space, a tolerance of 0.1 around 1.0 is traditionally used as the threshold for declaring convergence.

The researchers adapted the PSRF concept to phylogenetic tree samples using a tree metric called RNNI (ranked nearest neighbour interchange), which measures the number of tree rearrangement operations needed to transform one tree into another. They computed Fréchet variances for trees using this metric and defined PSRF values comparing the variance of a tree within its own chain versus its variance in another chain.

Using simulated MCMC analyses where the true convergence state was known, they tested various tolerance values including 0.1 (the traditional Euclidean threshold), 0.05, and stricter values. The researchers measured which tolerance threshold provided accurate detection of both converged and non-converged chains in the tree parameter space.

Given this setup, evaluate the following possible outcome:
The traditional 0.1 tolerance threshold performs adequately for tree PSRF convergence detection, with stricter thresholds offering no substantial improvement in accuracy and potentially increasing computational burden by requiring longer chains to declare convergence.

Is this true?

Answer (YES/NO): NO